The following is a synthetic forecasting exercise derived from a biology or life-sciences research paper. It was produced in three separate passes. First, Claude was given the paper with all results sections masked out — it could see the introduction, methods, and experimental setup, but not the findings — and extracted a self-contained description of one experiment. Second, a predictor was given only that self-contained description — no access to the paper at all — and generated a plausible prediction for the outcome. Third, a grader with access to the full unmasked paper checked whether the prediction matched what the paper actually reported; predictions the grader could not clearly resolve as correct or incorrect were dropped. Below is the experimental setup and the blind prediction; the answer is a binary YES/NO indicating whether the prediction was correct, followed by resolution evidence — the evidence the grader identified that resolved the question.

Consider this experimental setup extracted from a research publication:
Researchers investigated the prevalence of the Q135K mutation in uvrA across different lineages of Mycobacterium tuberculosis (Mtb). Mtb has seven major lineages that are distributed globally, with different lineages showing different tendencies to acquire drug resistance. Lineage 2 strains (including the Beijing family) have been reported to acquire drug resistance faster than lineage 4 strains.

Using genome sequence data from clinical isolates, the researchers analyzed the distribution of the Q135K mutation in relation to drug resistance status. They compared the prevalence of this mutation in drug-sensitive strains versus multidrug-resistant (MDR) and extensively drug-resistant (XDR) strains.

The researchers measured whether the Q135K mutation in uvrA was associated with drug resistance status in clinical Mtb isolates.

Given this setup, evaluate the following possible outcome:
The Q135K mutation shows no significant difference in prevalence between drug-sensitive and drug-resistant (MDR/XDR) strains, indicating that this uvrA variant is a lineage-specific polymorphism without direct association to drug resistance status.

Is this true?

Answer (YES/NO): NO